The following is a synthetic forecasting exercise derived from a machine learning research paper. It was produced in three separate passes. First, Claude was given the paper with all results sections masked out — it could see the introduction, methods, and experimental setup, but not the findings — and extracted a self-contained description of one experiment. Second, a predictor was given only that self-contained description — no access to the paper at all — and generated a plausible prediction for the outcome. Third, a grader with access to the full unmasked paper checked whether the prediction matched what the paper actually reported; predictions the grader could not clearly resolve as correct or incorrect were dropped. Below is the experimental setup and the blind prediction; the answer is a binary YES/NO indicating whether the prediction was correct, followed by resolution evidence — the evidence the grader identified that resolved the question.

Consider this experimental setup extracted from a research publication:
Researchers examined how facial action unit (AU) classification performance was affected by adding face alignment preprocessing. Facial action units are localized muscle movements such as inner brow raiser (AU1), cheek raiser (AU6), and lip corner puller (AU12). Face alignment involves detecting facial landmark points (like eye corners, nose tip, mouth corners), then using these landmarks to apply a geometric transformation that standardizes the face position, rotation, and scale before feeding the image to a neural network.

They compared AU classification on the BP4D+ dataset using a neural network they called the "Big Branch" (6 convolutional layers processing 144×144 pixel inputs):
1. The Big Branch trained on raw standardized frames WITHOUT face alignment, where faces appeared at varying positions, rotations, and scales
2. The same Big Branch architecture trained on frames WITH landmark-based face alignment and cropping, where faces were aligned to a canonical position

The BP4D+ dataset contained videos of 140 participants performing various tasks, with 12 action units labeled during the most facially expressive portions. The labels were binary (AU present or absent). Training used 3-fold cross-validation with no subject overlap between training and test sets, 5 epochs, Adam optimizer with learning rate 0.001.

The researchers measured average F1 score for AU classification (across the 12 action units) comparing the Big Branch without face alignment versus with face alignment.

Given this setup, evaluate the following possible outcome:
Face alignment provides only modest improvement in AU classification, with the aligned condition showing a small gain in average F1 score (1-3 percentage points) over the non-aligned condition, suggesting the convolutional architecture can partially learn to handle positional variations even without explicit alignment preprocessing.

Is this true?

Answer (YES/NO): NO